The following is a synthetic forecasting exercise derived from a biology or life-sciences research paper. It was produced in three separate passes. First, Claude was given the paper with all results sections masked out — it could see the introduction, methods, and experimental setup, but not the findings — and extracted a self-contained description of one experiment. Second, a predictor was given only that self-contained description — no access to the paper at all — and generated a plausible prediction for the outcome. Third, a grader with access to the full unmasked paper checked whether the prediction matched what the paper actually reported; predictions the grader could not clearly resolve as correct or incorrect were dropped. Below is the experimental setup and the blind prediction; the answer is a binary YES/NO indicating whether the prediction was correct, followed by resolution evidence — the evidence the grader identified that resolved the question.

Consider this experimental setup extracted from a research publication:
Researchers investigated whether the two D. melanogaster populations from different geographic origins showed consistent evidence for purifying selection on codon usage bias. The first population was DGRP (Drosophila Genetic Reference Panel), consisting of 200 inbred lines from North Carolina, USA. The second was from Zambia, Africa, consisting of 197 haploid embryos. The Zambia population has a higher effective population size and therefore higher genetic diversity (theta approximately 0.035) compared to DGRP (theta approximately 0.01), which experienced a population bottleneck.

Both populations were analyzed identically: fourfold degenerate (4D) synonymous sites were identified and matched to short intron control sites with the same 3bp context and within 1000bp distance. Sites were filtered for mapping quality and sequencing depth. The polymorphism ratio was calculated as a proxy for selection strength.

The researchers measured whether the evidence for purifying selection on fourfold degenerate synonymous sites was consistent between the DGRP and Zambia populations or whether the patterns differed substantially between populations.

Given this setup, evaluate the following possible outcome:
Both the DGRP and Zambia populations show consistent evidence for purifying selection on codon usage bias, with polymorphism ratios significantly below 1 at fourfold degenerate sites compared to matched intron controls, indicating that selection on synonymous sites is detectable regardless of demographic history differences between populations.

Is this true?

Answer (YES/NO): YES